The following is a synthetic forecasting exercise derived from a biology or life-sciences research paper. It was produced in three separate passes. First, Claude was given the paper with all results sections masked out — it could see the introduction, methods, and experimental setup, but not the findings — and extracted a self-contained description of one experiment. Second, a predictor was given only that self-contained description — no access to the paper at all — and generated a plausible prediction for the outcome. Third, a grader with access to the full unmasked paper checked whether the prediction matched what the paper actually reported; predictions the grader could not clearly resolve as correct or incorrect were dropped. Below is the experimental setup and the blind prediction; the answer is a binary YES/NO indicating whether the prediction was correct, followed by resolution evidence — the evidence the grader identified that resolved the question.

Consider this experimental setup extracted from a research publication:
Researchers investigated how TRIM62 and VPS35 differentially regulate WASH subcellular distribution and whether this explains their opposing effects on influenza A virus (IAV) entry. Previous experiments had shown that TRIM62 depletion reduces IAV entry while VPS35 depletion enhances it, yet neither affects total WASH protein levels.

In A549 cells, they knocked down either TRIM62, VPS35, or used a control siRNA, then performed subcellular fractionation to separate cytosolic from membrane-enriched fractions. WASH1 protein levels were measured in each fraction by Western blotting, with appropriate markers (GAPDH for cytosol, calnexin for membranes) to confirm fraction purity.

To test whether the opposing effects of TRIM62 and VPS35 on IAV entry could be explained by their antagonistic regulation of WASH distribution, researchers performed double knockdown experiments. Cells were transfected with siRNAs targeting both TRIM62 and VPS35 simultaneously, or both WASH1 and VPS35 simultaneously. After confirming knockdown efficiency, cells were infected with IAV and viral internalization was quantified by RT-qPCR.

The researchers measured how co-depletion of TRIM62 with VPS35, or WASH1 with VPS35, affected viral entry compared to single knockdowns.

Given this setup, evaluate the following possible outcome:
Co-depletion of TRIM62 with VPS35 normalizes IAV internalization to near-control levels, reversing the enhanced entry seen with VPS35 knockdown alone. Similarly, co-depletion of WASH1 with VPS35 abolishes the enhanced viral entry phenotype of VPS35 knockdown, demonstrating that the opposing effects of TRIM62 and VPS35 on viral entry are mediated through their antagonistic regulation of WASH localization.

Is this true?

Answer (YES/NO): YES